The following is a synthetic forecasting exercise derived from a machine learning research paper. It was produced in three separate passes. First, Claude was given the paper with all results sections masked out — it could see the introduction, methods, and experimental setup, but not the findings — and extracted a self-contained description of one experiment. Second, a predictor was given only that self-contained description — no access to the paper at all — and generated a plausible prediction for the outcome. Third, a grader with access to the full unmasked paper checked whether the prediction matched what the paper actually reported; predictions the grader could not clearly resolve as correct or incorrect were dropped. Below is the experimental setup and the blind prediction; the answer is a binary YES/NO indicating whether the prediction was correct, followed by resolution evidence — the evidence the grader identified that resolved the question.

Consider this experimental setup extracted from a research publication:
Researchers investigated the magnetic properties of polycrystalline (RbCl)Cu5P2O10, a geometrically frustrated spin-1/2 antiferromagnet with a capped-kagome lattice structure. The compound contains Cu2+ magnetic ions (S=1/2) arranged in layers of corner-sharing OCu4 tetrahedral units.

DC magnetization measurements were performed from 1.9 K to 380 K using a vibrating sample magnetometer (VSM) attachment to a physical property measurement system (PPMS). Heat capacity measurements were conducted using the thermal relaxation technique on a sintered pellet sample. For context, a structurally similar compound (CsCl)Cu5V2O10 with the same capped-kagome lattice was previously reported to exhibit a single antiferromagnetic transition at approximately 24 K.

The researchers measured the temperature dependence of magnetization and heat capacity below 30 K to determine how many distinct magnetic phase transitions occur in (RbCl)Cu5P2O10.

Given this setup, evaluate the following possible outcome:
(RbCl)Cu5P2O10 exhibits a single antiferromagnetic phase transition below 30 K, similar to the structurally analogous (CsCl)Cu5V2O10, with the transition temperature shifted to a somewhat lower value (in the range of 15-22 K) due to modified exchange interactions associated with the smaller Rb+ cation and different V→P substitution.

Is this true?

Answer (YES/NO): NO